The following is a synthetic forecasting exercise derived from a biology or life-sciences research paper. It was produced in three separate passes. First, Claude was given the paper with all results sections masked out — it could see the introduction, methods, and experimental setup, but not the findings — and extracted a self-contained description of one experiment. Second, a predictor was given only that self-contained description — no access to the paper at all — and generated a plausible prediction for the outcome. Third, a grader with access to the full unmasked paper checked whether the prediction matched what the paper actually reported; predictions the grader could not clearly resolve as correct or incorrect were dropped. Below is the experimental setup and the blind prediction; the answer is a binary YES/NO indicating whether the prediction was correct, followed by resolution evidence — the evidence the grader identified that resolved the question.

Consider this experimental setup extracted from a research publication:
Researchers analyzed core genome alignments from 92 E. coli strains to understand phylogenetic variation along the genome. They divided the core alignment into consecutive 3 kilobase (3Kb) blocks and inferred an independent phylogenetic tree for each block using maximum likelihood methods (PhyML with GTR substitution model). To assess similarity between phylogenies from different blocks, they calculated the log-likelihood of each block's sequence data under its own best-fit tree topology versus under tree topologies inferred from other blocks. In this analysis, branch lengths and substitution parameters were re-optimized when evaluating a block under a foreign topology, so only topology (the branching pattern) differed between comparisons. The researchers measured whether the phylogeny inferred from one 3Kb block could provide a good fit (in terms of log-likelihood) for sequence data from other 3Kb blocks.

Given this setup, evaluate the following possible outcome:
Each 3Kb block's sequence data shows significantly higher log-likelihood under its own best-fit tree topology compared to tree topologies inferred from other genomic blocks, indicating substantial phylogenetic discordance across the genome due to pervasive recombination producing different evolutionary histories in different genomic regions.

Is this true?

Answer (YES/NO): YES